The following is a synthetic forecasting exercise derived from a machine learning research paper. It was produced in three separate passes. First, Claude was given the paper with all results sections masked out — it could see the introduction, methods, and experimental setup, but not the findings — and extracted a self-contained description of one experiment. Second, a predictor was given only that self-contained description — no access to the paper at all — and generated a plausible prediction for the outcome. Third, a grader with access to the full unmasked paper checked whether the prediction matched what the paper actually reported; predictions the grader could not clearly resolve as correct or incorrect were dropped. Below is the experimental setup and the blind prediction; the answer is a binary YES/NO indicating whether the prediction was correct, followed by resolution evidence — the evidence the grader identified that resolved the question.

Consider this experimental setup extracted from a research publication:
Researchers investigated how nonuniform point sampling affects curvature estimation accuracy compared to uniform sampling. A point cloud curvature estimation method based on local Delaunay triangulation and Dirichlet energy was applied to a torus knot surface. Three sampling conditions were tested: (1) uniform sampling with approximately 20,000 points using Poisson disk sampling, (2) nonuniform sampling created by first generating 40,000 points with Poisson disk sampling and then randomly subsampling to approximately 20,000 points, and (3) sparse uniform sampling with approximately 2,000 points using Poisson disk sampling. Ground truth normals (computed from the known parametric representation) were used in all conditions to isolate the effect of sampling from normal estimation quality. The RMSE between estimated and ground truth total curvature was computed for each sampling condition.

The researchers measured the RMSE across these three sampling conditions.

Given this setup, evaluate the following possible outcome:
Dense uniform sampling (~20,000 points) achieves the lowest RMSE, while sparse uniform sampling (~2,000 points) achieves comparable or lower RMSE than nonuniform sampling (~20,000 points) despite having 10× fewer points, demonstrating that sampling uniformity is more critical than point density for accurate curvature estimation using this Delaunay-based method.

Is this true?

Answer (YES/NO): NO